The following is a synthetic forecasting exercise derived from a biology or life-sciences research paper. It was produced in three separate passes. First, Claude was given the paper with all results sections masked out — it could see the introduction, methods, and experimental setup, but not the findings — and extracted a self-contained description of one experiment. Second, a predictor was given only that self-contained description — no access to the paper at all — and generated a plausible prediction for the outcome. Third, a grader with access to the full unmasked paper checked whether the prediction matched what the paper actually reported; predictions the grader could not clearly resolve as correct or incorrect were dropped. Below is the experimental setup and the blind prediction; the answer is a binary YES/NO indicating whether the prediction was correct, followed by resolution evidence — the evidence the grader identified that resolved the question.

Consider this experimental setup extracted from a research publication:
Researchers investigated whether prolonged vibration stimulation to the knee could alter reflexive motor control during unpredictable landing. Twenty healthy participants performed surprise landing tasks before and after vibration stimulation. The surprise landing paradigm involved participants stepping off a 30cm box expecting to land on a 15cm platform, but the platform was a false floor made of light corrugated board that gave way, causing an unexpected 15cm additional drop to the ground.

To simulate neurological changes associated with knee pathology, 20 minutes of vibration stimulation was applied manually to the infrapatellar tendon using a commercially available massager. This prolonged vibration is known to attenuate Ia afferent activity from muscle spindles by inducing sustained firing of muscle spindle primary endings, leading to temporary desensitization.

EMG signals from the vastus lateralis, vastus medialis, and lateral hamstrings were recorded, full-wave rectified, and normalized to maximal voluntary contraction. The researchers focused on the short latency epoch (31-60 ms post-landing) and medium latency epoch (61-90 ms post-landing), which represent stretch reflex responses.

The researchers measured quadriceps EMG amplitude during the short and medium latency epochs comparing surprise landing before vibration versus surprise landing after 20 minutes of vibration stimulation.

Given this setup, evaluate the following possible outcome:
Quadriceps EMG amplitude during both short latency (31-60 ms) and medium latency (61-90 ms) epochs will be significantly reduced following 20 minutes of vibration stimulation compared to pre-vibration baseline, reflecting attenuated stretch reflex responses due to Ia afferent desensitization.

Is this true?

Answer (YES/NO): NO